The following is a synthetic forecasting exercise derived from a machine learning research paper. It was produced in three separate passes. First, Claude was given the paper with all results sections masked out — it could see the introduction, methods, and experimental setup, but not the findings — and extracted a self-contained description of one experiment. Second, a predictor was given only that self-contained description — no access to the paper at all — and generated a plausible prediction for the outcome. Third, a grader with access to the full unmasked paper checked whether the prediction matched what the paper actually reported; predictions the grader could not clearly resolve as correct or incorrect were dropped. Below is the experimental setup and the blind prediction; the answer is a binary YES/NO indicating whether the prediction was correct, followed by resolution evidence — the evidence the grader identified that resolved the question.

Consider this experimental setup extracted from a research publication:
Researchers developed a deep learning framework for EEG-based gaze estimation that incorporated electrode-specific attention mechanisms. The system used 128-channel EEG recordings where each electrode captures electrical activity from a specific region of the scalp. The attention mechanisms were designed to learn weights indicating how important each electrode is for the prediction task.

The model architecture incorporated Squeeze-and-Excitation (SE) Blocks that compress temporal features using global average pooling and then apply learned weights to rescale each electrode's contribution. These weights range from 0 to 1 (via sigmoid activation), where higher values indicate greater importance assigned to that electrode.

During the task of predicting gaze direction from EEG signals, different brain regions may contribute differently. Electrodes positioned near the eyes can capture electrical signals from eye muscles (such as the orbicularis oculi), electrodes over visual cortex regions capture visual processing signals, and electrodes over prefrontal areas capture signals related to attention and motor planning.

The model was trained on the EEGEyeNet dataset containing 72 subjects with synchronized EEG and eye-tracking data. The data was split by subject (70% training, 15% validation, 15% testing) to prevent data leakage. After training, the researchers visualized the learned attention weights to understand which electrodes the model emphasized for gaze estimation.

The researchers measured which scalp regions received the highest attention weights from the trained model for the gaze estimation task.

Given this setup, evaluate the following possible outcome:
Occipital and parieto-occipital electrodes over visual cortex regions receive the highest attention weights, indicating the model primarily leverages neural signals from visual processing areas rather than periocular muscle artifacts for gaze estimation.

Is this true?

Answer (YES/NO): NO